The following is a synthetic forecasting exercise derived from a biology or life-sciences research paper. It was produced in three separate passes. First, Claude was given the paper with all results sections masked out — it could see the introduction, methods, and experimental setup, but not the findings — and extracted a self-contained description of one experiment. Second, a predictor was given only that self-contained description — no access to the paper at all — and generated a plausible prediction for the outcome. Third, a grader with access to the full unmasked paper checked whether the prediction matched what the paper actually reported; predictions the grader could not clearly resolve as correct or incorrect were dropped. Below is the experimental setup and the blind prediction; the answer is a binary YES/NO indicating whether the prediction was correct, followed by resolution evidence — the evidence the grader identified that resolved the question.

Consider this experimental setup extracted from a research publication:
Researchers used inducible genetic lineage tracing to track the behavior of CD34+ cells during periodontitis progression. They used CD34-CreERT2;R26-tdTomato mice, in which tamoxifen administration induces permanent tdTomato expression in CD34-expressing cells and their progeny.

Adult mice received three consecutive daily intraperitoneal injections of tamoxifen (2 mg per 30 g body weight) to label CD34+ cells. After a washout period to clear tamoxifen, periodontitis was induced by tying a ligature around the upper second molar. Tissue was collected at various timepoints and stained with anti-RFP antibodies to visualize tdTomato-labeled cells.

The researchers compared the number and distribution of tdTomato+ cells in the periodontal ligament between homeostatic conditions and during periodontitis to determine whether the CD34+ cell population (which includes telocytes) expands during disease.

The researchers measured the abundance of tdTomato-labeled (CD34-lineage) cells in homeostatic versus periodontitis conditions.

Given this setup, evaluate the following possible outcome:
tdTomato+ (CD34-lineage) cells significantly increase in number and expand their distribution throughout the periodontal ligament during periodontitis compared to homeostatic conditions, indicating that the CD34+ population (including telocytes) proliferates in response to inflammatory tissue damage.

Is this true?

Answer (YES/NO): YES